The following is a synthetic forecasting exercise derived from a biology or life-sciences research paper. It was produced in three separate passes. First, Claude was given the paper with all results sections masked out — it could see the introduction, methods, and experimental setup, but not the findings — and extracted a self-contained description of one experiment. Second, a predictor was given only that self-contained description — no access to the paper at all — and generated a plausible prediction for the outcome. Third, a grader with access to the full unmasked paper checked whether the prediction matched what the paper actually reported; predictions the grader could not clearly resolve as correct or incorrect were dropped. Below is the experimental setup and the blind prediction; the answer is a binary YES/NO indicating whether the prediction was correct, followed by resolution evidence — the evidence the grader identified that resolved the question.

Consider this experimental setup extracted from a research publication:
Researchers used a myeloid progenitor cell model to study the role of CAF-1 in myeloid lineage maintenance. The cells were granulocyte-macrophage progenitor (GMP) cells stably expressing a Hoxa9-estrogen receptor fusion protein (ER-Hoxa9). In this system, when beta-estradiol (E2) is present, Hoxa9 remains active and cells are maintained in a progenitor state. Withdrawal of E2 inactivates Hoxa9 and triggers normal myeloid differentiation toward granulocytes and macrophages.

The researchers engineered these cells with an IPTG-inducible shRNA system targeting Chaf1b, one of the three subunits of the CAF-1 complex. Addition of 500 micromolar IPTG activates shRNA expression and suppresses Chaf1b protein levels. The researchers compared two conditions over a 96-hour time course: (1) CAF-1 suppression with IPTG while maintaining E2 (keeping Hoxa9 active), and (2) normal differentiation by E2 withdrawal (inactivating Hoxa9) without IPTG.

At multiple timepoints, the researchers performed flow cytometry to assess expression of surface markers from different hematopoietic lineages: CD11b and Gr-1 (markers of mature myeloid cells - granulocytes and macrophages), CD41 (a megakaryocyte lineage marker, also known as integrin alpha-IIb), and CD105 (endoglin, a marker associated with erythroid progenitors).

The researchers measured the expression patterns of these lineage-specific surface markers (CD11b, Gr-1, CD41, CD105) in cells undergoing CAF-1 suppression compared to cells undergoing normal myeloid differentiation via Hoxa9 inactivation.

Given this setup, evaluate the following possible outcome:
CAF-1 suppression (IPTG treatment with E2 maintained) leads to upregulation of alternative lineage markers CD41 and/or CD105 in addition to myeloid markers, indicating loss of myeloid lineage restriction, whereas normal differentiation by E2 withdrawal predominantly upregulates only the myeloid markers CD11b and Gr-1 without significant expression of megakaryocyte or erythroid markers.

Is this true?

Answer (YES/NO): YES